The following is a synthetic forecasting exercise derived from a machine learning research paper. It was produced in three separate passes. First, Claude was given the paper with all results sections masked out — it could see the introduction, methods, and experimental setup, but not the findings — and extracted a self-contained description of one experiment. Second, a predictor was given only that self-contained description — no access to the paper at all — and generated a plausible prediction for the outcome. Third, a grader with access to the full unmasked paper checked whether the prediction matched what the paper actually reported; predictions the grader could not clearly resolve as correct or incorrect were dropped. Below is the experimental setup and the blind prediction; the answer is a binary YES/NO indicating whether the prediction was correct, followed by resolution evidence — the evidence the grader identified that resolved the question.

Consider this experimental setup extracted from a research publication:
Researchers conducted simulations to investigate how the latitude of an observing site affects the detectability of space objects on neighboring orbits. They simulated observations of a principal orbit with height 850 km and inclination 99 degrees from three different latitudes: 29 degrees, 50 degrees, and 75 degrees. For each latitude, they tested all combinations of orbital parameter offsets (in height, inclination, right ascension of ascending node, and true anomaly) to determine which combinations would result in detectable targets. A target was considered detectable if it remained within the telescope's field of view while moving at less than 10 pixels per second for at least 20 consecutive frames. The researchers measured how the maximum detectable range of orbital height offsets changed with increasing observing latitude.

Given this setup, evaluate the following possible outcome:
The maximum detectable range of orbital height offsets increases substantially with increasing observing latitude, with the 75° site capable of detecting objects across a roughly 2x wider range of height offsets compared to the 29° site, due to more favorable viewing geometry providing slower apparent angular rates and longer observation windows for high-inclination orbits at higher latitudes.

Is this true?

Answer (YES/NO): NO